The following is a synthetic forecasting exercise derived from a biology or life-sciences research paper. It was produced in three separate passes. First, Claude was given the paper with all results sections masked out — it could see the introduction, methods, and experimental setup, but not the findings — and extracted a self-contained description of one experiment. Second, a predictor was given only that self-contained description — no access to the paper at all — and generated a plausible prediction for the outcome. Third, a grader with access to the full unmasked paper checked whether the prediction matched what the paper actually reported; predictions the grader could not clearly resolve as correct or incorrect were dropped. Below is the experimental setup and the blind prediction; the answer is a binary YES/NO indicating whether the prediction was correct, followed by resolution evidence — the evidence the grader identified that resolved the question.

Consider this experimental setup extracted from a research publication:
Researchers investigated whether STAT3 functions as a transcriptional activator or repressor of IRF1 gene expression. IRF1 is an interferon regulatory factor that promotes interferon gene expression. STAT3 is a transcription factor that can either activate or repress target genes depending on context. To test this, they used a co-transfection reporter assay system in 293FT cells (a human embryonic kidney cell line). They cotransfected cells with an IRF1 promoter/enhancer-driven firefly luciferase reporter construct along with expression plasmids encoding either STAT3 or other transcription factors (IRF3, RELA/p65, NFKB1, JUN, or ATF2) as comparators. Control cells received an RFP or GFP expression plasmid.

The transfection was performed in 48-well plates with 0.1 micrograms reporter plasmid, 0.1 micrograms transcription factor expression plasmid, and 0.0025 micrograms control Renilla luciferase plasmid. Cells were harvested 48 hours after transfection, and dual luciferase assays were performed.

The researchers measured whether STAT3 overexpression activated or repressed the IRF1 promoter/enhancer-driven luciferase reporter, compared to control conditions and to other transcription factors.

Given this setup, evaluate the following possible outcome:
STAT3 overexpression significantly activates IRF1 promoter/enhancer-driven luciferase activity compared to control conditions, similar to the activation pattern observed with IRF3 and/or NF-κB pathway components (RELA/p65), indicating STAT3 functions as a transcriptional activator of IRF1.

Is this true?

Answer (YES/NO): NO